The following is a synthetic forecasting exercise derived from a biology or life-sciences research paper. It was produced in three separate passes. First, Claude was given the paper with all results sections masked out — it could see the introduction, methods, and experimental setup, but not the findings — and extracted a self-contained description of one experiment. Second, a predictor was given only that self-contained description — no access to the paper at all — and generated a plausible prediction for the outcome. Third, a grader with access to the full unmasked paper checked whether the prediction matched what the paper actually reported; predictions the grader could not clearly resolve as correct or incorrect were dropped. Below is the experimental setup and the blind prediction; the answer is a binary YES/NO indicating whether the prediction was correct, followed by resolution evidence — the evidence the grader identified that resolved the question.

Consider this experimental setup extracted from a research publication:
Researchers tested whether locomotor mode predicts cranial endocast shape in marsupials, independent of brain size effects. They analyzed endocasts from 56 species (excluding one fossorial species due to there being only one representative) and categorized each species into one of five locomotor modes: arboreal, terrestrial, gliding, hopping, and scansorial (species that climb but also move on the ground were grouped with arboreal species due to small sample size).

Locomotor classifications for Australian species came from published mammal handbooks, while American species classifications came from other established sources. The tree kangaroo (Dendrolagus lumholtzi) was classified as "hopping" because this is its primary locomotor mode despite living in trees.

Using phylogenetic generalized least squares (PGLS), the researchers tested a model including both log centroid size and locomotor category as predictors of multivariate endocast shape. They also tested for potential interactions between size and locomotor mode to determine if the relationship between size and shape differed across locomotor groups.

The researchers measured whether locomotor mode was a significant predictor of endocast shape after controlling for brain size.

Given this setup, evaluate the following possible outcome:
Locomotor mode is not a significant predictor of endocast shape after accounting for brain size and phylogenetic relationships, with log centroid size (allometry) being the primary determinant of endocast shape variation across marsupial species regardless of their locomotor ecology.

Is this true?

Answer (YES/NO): NO